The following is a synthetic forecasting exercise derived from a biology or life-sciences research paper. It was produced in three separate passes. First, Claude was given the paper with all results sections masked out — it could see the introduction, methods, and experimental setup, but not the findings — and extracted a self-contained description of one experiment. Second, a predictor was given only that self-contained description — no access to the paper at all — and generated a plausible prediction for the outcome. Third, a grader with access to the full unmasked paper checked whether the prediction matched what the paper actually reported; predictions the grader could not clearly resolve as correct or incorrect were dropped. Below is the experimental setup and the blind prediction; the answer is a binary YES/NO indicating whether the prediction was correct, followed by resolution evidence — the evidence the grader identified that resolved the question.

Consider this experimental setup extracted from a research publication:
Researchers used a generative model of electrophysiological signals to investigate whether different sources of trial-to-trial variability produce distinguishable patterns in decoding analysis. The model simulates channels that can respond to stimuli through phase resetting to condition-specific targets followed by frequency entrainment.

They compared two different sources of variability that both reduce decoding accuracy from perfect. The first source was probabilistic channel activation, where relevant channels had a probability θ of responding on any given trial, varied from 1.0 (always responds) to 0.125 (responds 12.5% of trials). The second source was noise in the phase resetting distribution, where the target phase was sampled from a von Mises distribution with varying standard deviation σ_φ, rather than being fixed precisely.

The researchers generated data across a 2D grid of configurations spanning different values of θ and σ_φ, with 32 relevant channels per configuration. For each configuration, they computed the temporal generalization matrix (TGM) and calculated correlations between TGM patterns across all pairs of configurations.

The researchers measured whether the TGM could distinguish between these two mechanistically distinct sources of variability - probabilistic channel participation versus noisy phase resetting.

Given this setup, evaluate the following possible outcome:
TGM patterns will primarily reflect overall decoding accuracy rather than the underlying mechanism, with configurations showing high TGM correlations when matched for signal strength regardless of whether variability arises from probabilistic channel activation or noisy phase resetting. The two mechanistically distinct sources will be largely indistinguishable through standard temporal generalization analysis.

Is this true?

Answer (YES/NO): YES